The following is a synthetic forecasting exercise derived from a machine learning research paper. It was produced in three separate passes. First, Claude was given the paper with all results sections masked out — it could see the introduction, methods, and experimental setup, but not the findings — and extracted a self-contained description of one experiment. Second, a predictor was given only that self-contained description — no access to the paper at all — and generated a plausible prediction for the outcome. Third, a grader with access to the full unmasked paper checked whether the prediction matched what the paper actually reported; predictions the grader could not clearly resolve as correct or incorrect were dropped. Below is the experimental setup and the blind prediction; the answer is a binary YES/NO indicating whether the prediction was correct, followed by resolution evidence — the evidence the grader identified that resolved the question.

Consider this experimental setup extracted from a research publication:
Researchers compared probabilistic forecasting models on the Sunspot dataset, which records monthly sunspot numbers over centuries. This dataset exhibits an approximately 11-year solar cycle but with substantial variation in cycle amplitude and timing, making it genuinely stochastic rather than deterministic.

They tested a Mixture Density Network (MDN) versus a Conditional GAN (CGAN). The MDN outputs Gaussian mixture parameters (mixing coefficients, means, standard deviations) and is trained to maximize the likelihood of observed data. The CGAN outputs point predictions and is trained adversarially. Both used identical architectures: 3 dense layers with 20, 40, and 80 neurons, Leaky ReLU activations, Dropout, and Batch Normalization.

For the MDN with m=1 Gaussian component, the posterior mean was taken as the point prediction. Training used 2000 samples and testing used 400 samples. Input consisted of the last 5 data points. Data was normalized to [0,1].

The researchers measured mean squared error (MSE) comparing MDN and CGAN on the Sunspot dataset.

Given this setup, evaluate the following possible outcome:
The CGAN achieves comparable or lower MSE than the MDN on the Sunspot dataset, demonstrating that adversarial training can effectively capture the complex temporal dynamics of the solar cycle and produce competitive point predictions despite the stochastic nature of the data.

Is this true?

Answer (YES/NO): NO